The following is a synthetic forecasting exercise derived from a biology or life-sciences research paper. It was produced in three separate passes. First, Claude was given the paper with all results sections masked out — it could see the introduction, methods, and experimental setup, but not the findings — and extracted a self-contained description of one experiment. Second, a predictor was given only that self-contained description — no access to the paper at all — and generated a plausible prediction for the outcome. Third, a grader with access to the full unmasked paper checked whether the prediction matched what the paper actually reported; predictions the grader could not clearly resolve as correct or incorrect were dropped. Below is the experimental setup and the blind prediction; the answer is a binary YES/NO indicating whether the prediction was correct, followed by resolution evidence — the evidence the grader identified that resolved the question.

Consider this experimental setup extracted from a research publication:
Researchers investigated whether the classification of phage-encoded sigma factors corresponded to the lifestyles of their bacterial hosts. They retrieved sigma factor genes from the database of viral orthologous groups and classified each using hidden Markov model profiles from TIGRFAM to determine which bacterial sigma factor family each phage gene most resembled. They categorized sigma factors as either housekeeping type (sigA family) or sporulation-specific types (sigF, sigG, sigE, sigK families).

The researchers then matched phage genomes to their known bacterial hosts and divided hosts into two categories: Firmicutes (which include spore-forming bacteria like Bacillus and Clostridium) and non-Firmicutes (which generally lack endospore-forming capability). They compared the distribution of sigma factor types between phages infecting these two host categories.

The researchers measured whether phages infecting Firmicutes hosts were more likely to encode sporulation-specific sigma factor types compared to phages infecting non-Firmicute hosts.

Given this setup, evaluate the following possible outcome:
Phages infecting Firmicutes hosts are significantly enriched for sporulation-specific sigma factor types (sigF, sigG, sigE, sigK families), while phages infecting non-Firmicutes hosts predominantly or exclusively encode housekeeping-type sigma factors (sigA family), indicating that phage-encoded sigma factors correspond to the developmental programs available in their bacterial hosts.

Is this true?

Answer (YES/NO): NO